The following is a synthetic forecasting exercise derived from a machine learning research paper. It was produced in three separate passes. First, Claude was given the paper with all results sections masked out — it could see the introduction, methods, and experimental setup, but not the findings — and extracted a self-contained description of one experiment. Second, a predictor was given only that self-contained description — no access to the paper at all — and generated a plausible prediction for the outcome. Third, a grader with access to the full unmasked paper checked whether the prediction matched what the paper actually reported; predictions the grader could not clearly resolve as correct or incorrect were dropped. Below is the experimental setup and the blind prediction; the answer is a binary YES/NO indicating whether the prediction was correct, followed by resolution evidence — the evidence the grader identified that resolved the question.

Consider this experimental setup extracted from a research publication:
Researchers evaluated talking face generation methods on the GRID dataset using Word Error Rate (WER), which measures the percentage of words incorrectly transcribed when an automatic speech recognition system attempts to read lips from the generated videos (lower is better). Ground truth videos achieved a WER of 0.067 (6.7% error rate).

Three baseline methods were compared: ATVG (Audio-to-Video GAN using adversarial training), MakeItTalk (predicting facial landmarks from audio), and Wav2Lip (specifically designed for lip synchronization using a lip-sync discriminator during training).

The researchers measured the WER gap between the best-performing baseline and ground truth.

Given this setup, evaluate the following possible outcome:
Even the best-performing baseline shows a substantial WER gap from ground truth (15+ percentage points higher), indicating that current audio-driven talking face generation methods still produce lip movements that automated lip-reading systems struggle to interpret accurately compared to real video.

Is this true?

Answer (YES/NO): YES